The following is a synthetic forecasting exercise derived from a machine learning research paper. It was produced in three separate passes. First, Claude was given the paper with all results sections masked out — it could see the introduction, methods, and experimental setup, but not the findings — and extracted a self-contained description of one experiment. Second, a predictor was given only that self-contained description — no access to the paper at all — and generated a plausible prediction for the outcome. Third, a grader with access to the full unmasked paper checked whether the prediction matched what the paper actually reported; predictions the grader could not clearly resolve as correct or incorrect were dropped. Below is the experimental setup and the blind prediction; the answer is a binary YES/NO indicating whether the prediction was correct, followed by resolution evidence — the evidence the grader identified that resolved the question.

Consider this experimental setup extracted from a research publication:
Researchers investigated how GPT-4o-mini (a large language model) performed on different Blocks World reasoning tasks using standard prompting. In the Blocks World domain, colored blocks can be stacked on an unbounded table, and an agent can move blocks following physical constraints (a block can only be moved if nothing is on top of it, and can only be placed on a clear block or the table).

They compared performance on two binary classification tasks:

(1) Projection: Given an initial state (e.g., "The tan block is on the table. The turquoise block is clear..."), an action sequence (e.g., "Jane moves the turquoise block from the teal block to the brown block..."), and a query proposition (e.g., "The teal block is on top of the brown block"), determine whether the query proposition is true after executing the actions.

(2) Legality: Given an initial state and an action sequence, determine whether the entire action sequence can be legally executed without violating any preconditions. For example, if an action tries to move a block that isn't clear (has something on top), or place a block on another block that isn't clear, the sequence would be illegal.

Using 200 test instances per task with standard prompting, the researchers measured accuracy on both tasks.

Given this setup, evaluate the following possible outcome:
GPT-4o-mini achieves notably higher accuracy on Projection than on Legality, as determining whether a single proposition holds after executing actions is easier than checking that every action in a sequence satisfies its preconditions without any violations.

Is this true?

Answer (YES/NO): YES